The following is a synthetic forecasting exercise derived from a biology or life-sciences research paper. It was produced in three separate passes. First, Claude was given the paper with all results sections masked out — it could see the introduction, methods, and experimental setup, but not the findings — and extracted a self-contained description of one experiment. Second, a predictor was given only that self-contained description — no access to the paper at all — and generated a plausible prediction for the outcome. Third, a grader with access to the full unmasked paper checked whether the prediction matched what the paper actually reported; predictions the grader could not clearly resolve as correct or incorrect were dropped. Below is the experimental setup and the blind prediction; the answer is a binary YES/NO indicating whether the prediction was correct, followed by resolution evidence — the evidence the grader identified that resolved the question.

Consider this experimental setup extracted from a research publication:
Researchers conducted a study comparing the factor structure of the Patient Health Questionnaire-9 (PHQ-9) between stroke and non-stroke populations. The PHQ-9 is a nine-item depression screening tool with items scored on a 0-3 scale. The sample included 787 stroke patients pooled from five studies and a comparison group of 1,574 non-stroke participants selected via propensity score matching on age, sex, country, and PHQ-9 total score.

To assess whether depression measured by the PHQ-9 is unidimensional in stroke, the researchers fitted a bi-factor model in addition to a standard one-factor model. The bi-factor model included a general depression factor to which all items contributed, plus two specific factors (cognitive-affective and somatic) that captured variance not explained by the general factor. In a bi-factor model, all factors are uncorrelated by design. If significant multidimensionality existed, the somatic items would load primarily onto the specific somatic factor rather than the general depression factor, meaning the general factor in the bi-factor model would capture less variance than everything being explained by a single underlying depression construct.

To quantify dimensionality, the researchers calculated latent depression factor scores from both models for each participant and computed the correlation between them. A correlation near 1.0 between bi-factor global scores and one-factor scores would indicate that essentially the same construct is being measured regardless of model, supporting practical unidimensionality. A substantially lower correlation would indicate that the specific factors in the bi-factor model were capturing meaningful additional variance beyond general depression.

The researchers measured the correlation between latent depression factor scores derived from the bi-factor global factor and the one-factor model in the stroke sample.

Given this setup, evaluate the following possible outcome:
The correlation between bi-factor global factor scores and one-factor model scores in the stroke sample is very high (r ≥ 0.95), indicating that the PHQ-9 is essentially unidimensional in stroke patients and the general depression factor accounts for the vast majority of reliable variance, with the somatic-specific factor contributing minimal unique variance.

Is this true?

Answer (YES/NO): YES